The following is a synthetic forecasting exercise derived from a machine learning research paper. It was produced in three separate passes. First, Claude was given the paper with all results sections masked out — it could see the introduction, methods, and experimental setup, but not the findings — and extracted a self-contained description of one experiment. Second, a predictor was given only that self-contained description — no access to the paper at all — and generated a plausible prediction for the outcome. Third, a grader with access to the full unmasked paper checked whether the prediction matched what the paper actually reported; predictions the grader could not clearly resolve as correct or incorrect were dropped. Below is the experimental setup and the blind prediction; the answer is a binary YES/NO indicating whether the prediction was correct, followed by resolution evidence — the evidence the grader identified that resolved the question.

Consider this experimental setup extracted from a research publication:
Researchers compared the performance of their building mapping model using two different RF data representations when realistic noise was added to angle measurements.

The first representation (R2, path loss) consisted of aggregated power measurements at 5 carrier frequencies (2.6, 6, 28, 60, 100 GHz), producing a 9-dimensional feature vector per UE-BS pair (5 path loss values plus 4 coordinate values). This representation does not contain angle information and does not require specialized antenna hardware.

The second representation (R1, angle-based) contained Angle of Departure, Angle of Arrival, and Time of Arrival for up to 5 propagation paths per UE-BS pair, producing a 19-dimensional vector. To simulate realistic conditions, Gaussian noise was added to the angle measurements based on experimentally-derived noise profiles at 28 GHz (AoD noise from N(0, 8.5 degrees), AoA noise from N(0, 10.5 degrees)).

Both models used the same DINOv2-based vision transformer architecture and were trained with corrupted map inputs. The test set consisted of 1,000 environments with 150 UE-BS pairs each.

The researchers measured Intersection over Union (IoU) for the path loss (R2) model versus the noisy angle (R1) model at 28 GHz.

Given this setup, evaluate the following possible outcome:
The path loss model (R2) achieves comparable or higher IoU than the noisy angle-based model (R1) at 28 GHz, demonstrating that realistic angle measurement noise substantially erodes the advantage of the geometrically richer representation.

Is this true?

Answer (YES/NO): NO